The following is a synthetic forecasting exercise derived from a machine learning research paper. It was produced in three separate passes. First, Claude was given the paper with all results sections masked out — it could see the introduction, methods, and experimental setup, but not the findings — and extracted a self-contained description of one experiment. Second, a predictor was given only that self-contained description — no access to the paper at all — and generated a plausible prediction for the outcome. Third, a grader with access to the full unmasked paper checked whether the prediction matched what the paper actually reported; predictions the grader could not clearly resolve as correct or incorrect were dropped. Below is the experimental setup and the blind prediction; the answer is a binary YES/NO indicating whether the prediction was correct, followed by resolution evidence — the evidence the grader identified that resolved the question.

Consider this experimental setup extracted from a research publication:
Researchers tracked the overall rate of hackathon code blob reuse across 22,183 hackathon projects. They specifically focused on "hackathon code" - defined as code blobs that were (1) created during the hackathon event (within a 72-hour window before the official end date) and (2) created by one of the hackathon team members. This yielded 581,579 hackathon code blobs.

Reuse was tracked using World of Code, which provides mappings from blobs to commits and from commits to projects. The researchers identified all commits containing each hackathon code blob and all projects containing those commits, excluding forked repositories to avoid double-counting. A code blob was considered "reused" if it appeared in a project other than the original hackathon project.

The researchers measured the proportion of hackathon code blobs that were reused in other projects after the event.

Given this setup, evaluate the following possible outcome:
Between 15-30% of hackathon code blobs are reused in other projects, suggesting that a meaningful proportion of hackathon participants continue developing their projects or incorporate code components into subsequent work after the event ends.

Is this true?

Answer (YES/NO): YES